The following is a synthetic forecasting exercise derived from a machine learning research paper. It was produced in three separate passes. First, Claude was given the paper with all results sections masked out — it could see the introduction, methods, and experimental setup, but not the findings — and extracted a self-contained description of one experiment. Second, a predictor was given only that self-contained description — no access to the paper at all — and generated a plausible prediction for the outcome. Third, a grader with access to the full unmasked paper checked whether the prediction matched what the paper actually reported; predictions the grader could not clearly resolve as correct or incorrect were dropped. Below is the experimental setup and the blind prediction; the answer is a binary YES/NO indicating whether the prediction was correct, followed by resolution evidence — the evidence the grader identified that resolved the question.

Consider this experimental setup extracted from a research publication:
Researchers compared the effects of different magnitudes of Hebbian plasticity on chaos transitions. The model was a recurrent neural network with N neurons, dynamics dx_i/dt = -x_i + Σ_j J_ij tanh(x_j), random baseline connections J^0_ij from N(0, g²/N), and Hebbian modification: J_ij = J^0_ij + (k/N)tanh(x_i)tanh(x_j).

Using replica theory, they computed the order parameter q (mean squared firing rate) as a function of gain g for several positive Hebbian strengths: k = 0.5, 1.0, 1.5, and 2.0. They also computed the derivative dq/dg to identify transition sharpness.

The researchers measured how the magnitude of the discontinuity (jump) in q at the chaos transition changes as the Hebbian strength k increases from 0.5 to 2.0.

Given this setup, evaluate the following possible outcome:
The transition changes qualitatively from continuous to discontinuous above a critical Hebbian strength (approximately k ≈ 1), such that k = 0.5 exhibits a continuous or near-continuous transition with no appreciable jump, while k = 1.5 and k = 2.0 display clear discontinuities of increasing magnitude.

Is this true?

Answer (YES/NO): NO